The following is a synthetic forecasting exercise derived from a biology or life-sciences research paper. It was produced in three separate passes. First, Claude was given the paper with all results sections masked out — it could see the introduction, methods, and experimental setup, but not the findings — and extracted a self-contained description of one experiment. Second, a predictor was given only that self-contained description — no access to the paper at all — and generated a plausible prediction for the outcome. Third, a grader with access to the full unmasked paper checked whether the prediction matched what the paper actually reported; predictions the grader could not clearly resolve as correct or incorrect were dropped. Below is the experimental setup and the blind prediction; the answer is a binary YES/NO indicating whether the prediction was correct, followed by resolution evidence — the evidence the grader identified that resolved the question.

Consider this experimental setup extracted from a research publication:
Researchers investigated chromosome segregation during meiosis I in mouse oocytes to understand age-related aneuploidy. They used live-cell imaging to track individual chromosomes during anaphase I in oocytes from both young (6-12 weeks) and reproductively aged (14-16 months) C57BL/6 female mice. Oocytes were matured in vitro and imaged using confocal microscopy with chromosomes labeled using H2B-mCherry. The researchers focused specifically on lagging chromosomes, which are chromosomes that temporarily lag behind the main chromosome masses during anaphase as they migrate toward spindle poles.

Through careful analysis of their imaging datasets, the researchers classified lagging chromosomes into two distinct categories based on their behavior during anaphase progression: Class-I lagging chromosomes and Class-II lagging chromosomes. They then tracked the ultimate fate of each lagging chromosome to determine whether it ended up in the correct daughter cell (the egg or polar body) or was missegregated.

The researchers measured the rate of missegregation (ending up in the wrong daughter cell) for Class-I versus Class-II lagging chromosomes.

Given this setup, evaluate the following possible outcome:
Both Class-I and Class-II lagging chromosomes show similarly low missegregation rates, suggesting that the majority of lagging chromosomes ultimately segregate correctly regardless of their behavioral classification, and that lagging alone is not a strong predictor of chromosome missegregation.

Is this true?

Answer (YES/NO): NO